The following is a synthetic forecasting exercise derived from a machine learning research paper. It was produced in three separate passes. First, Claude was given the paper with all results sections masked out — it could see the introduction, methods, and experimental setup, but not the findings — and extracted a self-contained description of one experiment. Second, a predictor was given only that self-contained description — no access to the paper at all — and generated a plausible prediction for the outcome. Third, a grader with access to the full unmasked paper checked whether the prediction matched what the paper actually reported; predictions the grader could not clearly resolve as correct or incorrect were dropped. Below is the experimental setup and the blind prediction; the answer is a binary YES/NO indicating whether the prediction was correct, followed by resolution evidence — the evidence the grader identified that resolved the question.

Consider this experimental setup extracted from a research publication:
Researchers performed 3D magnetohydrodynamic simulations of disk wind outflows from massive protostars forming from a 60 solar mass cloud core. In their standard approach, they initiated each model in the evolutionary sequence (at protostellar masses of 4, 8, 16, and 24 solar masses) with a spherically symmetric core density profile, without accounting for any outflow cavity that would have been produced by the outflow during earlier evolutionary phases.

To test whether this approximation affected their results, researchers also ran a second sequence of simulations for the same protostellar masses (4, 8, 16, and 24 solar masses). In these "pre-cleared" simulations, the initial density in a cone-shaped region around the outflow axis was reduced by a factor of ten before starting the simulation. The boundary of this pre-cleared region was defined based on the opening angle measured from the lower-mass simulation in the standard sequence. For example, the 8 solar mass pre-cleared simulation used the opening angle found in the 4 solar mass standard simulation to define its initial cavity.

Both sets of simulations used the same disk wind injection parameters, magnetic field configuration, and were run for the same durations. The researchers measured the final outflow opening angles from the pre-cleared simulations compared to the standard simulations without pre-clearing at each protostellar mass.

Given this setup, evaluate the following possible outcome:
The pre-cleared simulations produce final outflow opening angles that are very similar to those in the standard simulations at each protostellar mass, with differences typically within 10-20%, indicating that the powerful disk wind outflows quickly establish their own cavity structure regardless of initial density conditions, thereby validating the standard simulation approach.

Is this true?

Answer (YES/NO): NO